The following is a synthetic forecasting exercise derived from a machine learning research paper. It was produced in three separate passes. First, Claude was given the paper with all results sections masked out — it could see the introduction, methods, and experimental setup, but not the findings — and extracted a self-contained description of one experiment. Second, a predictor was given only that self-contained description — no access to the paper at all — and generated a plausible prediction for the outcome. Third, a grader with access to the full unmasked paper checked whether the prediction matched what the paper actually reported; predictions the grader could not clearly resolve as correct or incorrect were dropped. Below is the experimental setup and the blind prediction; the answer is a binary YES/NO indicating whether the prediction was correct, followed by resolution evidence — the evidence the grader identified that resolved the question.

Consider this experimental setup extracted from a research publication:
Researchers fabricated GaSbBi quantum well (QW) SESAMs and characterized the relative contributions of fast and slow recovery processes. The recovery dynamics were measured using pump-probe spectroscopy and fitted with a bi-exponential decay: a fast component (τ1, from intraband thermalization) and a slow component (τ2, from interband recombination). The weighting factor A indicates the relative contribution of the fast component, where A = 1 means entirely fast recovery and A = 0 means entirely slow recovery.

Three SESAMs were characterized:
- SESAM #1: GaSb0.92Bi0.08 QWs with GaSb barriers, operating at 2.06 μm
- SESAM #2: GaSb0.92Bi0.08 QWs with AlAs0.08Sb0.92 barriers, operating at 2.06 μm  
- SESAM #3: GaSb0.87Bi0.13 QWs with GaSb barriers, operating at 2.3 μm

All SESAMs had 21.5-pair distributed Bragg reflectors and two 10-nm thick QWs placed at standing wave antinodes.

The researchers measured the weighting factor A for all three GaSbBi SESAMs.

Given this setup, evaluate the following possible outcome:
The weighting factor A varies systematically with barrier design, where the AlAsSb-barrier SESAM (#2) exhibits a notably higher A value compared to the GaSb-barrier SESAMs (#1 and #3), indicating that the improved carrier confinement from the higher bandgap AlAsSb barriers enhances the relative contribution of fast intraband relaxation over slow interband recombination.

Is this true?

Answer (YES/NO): NO